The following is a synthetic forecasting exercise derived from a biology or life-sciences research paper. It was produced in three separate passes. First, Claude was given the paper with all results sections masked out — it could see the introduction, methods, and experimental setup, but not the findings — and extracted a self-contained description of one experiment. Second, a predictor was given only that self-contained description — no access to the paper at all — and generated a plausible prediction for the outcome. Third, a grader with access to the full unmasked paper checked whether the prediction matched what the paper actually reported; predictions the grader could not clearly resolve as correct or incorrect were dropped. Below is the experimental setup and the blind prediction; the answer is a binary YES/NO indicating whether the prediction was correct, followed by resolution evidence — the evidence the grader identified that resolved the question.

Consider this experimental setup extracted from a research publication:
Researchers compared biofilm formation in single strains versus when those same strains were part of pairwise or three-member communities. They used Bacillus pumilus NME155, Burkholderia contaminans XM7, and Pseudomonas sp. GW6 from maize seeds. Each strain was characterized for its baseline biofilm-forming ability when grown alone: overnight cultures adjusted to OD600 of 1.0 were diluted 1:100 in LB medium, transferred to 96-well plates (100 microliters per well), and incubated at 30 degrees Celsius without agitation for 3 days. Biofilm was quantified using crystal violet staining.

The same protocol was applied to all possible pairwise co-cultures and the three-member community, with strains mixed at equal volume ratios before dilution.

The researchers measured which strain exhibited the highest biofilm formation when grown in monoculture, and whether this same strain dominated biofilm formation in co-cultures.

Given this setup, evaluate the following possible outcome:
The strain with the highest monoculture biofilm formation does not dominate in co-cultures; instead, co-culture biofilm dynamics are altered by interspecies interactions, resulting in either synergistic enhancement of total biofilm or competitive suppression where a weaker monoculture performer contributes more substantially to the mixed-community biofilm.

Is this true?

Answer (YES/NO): NO